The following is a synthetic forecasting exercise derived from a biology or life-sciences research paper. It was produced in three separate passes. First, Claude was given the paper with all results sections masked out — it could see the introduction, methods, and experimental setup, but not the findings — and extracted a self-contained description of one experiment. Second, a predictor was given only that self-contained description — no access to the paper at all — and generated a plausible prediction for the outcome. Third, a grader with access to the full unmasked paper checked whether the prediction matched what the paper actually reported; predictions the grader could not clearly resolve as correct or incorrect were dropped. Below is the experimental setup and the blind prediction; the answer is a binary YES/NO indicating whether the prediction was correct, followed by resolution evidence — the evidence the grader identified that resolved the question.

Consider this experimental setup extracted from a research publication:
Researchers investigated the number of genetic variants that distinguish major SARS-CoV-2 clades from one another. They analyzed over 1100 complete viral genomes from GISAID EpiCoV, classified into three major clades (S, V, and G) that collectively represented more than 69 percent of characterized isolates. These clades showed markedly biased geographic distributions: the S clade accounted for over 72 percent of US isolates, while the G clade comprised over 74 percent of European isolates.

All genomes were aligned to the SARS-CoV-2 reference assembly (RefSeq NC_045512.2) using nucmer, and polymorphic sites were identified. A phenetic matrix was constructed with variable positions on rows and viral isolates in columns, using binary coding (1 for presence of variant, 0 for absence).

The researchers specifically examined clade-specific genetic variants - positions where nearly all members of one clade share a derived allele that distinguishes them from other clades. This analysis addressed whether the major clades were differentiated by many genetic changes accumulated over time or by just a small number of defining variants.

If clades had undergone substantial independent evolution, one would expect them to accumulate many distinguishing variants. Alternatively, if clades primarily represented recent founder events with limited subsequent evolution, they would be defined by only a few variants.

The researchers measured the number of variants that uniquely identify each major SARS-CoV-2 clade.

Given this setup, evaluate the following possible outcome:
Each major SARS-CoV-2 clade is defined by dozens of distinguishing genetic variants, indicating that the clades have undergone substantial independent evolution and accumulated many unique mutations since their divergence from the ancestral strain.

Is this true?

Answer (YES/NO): NO